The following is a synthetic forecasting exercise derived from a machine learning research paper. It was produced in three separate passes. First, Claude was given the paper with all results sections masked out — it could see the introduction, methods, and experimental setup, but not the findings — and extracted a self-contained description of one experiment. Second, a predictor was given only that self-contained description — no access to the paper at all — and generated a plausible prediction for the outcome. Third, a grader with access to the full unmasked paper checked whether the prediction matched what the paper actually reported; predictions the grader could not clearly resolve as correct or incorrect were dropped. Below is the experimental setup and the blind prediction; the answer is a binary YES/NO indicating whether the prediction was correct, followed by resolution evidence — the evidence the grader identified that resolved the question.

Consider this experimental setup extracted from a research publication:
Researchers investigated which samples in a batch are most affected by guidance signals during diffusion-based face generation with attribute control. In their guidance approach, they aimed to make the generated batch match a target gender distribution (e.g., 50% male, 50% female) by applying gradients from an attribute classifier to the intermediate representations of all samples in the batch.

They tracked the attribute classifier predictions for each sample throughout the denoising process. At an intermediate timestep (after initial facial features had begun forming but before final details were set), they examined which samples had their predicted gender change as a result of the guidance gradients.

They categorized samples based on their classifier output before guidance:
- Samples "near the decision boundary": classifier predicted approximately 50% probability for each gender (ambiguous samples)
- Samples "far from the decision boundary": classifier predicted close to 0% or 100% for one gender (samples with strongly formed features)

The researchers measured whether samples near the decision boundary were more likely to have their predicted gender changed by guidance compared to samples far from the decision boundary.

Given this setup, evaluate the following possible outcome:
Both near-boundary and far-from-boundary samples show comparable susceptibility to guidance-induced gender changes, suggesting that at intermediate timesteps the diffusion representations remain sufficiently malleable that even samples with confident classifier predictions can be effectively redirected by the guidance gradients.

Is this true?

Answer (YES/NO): NO